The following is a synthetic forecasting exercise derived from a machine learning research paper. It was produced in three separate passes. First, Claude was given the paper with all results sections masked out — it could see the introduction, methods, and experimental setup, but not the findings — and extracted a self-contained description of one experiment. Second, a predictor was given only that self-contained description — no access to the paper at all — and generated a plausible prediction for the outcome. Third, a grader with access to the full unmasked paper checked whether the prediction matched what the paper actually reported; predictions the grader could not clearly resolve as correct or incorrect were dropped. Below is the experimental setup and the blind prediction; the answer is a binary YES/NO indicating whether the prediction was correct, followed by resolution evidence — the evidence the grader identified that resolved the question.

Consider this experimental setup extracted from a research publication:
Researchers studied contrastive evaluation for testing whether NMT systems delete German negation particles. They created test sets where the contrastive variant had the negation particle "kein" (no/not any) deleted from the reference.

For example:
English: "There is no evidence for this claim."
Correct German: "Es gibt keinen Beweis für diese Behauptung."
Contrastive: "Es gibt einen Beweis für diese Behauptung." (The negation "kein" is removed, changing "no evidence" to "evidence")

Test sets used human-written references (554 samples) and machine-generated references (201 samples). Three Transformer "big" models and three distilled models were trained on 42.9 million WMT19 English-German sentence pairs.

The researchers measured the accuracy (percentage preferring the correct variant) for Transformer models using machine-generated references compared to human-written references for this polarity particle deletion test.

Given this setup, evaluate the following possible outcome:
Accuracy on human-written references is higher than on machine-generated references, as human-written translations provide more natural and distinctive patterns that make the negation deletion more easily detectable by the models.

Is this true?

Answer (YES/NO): NO